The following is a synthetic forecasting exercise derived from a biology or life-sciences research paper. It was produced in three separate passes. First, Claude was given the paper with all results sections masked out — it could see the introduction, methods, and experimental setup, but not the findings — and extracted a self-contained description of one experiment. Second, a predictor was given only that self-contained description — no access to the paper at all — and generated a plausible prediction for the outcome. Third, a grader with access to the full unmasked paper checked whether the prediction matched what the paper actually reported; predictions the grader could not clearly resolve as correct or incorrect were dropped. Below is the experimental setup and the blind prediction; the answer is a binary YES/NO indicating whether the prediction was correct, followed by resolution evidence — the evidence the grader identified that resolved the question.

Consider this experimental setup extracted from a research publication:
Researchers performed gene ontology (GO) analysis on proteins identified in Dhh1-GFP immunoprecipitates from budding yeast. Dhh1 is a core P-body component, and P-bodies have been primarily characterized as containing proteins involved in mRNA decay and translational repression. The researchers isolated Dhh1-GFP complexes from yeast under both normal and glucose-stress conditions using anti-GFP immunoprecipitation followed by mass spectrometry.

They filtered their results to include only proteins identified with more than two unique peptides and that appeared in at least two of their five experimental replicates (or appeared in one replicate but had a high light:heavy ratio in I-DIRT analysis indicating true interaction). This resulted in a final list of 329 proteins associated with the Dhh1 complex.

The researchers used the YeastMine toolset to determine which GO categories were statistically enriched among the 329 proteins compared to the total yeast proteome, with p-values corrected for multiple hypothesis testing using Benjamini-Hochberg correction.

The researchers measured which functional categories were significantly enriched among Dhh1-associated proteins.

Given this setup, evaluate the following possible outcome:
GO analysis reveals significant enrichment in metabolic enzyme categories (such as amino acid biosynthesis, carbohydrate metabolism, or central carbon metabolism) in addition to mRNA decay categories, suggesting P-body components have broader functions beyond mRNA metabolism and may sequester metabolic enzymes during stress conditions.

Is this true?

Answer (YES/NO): YES